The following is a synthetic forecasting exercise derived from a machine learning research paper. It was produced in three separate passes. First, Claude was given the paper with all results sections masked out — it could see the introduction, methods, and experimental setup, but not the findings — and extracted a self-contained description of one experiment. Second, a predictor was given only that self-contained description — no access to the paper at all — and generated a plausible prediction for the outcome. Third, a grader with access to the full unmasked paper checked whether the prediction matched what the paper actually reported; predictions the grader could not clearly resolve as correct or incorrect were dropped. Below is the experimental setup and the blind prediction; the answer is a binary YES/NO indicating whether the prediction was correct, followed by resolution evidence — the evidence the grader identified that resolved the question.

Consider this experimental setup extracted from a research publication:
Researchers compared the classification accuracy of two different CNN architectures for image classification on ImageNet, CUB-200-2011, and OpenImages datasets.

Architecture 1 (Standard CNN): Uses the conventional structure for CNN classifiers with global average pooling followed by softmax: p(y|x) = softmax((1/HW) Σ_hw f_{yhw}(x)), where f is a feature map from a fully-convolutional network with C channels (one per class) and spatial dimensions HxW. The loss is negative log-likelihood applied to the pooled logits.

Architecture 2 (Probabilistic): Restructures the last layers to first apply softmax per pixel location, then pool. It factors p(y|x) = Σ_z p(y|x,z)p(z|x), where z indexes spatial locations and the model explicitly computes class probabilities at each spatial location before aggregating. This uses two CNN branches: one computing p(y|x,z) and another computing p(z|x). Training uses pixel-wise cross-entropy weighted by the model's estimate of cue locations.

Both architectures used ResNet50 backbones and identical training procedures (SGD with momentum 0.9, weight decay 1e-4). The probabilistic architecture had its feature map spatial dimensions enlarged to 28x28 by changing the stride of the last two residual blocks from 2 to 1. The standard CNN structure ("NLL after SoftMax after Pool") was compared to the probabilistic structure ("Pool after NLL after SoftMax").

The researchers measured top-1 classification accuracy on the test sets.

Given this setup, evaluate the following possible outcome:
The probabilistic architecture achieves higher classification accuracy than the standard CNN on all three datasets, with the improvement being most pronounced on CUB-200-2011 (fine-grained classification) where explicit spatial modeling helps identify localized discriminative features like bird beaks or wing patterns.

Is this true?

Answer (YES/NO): NO